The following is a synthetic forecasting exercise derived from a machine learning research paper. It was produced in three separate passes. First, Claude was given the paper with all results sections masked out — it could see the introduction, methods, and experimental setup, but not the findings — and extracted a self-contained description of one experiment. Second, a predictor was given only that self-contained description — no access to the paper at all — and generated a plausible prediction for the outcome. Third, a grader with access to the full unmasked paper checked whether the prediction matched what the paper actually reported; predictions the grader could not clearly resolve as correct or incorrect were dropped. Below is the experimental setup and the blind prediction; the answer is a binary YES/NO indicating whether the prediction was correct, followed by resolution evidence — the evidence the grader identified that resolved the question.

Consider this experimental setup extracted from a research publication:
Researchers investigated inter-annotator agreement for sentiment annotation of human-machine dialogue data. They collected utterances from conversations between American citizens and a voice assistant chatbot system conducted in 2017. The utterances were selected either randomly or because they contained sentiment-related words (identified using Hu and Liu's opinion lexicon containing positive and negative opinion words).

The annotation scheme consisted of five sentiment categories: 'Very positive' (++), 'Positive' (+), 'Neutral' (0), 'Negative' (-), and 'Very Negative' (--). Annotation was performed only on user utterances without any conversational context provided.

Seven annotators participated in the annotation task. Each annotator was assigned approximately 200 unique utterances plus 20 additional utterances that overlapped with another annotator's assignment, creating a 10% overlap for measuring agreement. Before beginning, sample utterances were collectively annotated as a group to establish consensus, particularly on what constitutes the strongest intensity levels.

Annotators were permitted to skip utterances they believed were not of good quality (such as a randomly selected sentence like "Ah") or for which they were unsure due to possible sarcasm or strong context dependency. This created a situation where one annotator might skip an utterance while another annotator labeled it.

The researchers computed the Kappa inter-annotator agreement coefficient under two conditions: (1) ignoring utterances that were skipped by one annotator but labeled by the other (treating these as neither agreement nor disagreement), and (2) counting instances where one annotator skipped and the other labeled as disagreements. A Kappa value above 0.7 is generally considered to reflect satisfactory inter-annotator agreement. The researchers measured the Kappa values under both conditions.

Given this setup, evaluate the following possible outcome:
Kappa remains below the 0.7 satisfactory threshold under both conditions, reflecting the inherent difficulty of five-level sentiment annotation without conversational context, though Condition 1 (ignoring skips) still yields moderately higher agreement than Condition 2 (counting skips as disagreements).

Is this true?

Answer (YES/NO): NO